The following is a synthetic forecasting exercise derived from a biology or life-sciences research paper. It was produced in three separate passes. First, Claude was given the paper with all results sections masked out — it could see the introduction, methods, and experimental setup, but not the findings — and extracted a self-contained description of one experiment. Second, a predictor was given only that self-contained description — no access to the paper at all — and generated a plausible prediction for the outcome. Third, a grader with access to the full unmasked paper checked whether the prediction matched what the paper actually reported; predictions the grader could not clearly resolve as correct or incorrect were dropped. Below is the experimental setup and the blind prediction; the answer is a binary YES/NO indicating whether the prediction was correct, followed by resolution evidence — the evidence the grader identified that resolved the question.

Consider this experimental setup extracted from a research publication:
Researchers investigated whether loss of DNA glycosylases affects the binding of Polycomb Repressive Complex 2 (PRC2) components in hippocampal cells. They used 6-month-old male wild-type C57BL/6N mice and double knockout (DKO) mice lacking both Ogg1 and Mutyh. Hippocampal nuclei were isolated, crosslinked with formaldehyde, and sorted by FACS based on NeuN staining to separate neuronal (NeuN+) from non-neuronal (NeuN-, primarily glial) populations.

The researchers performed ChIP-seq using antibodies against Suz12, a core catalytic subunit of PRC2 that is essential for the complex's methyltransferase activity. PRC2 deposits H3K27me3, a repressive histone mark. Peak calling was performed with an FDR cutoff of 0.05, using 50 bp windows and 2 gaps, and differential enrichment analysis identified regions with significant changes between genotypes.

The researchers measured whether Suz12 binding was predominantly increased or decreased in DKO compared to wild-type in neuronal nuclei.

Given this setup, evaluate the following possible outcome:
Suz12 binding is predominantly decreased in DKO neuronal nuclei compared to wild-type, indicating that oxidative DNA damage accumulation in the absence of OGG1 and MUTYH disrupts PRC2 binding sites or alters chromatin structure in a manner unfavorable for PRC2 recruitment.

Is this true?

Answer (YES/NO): YES